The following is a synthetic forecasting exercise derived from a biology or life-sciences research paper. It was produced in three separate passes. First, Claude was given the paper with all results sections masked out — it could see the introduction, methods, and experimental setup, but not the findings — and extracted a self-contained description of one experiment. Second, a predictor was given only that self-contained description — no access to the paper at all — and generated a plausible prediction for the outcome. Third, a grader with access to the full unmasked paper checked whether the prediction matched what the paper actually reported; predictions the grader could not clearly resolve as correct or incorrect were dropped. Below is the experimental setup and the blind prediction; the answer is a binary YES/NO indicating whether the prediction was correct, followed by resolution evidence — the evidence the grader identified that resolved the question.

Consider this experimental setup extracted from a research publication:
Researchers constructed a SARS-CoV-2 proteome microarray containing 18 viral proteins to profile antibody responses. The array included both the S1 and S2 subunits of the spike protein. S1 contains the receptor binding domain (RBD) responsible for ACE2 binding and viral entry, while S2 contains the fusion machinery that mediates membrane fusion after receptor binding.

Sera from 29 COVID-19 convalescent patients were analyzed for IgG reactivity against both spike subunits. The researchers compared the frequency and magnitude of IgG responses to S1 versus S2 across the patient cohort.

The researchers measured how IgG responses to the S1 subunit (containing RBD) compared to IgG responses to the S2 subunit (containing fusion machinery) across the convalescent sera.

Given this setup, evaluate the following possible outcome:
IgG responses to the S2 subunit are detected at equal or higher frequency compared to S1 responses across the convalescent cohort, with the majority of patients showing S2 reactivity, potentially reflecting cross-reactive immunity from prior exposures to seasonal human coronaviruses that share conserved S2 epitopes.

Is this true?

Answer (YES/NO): NO